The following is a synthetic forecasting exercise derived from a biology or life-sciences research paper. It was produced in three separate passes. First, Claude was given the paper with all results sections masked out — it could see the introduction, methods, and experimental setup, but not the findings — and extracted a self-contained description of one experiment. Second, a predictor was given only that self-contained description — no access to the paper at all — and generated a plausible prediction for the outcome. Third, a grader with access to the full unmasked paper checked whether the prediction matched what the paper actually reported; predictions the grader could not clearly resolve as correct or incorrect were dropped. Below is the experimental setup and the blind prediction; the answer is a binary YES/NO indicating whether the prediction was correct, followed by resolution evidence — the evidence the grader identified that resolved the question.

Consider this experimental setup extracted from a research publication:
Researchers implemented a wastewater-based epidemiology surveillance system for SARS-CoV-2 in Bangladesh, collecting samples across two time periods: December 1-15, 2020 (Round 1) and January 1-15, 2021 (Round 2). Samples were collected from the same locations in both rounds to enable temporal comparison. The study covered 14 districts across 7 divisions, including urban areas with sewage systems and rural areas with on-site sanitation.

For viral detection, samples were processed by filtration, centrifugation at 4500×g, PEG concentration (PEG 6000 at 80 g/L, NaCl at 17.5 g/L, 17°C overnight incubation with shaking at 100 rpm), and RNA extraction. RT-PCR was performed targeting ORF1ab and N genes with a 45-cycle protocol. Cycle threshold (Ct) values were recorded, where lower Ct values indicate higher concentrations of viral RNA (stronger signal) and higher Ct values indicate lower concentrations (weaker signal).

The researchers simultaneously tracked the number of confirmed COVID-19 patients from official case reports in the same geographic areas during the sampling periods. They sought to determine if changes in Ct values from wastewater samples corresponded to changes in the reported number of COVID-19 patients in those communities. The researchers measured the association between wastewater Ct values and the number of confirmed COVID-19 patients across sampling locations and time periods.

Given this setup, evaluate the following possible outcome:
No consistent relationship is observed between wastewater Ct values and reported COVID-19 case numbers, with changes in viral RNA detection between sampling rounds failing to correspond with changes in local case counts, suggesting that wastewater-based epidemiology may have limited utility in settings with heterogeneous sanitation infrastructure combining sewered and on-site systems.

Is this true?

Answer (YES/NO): NO